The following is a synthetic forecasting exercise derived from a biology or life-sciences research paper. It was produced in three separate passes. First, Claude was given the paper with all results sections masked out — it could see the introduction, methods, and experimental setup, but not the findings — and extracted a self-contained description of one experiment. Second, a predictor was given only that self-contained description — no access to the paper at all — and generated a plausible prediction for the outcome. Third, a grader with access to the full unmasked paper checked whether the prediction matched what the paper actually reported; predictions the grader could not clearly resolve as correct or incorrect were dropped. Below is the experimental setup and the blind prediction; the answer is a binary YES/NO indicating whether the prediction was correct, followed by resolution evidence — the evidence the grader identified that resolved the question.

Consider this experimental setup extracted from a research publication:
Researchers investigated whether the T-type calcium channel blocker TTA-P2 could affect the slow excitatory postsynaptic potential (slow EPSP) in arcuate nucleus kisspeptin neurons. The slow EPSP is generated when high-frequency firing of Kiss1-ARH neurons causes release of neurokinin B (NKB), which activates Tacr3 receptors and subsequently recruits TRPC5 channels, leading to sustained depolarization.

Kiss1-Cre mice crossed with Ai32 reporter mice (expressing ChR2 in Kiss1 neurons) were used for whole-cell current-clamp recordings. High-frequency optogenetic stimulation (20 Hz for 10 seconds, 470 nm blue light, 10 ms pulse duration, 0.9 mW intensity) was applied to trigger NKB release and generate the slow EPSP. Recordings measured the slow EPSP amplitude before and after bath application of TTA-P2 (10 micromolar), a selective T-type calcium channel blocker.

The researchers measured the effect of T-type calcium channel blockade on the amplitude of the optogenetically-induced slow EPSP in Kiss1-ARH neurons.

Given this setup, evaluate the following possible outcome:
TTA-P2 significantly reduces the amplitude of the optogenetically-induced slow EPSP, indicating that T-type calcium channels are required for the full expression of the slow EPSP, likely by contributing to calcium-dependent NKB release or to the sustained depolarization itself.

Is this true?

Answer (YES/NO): YES